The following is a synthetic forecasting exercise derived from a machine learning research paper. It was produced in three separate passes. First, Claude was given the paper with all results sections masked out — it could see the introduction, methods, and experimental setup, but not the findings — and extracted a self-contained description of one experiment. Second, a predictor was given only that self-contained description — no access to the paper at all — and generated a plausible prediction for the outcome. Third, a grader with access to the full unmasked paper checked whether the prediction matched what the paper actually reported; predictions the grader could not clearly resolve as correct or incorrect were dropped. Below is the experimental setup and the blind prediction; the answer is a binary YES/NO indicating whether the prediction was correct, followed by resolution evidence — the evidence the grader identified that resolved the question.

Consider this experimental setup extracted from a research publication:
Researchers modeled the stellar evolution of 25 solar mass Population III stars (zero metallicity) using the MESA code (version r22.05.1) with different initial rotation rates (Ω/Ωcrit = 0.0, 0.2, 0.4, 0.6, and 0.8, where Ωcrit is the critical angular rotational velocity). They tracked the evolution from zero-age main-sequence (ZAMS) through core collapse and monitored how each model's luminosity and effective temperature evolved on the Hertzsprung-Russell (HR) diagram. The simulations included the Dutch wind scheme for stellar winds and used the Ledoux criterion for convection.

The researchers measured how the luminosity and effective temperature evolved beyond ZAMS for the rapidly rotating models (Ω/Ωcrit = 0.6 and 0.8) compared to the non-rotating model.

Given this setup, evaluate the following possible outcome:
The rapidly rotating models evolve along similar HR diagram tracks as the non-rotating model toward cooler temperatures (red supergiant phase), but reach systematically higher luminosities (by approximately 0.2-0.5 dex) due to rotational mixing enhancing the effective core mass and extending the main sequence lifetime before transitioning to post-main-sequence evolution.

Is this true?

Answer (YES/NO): NO